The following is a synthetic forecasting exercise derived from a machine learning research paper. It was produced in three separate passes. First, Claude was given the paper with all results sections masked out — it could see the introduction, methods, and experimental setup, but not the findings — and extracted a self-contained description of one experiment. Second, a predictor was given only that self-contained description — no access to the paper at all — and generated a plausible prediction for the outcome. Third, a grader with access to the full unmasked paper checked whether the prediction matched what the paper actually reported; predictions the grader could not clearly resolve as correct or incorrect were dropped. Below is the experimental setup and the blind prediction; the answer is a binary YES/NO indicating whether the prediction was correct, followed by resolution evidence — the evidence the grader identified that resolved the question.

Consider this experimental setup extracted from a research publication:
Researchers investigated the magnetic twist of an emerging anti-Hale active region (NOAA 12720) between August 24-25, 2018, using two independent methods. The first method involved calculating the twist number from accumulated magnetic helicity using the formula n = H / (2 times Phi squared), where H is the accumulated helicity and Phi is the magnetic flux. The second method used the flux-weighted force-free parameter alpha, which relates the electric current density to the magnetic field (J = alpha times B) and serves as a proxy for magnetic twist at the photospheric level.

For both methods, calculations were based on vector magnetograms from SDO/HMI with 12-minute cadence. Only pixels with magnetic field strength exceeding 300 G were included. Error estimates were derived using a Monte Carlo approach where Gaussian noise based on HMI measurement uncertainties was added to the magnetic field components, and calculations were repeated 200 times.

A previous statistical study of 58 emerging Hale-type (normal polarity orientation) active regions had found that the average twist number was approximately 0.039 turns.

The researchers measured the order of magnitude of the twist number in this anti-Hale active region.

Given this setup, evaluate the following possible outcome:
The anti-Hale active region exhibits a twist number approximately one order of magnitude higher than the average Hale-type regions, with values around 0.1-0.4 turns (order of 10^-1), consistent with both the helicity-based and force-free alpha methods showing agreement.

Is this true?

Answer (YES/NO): NO